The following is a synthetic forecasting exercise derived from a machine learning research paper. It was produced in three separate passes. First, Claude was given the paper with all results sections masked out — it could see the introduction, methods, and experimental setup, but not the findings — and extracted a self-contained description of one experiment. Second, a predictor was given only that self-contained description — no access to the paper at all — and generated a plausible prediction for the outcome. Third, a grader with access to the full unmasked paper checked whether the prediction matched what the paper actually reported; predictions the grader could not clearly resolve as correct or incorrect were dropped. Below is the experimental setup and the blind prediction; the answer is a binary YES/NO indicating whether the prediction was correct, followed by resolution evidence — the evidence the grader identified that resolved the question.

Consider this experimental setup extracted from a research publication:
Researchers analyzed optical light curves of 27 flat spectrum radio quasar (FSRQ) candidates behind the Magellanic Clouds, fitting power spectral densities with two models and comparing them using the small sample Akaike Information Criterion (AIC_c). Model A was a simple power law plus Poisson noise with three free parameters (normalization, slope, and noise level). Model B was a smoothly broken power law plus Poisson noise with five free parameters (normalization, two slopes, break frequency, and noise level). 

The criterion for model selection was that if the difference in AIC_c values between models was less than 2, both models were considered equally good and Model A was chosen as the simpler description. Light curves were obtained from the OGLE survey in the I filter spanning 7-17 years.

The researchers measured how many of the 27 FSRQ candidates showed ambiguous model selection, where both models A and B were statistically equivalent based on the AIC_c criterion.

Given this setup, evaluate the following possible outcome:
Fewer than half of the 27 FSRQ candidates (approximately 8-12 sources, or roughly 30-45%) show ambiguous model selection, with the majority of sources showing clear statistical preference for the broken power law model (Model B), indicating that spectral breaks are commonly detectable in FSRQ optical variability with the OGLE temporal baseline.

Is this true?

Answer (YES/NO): NO